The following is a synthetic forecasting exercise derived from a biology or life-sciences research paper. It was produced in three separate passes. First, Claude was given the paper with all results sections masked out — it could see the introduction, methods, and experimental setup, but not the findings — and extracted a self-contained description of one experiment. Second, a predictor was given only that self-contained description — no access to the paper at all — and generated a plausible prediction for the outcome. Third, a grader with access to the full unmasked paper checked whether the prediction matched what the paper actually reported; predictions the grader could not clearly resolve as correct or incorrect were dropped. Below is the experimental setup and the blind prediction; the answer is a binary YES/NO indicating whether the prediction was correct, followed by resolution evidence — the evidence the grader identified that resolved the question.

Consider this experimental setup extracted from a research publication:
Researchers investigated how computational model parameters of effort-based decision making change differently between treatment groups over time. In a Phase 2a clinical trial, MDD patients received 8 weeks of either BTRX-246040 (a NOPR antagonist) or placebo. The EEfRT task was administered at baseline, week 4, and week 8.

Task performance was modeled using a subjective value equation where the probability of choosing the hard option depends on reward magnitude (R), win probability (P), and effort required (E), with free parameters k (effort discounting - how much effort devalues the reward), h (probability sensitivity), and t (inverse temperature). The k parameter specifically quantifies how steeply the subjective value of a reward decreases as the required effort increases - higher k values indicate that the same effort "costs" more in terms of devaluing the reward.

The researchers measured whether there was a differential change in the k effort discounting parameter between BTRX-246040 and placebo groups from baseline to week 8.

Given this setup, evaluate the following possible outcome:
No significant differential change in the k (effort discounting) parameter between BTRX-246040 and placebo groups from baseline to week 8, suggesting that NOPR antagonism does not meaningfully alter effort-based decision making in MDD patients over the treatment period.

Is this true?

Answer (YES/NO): NO